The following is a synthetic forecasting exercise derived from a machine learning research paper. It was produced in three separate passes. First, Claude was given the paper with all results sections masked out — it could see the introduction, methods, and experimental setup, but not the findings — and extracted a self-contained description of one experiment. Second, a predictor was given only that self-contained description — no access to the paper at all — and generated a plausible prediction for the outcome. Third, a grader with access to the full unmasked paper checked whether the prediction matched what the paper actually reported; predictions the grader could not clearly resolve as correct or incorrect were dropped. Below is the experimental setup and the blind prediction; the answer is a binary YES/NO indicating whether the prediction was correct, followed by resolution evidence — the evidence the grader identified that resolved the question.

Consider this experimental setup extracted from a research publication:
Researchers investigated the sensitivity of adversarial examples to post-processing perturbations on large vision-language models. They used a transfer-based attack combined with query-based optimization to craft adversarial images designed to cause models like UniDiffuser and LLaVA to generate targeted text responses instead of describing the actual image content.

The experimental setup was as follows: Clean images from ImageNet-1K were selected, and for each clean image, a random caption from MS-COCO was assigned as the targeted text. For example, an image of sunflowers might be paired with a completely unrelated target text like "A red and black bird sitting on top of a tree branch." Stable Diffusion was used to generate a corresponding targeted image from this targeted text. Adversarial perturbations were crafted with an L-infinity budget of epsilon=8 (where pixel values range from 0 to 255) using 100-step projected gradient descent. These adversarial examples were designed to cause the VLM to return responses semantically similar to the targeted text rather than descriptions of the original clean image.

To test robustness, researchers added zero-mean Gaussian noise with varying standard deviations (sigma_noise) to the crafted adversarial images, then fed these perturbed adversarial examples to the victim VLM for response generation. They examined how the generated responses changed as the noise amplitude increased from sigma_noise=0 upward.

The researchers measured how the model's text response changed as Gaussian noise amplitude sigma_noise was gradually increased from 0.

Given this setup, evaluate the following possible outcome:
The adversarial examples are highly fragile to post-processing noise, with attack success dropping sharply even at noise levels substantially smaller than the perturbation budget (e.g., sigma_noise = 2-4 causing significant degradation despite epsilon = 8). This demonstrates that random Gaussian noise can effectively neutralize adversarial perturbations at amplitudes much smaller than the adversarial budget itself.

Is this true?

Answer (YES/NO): NO